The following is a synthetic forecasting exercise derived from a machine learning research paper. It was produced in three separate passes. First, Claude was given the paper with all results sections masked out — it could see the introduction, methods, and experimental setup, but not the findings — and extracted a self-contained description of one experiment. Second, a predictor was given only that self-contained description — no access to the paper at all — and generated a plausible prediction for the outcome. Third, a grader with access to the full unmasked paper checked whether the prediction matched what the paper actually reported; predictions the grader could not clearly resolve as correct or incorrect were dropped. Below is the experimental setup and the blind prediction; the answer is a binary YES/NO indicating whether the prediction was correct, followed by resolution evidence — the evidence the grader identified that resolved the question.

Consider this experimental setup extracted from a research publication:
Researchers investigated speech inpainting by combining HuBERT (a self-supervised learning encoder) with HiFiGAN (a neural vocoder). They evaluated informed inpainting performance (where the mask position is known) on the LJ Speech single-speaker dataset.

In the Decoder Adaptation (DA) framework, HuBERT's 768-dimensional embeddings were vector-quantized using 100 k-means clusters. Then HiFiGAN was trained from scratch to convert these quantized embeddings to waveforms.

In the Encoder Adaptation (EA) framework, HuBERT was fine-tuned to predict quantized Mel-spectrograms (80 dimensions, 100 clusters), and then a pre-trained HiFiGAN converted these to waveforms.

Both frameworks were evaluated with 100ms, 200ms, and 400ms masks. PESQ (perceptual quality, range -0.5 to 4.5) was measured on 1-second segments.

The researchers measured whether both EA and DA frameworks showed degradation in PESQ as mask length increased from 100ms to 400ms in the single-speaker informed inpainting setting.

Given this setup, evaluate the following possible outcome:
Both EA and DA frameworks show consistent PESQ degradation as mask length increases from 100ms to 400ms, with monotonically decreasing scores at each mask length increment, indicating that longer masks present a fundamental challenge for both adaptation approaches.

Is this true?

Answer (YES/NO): YES